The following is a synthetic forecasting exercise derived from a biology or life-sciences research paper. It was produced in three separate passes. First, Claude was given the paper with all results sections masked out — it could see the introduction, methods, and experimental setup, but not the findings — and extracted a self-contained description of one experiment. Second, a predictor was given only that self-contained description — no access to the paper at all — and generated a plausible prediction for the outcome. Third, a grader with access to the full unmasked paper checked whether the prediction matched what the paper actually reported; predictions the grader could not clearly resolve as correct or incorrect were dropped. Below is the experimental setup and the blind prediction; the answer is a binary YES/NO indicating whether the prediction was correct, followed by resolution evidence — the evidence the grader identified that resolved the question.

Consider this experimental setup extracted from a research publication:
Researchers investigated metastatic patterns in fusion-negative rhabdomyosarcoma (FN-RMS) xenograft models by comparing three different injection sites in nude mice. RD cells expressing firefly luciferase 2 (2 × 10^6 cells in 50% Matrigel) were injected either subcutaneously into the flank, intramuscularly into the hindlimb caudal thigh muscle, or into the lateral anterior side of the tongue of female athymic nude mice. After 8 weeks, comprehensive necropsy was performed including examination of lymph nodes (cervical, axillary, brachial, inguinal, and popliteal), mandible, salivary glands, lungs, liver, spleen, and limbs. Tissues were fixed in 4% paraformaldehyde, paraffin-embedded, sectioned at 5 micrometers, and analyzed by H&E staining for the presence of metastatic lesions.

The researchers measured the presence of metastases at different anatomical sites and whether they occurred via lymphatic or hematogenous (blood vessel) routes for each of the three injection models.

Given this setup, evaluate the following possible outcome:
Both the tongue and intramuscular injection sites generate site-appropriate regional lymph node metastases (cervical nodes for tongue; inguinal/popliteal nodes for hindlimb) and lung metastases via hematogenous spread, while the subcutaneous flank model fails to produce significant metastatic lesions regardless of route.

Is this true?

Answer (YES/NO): NO